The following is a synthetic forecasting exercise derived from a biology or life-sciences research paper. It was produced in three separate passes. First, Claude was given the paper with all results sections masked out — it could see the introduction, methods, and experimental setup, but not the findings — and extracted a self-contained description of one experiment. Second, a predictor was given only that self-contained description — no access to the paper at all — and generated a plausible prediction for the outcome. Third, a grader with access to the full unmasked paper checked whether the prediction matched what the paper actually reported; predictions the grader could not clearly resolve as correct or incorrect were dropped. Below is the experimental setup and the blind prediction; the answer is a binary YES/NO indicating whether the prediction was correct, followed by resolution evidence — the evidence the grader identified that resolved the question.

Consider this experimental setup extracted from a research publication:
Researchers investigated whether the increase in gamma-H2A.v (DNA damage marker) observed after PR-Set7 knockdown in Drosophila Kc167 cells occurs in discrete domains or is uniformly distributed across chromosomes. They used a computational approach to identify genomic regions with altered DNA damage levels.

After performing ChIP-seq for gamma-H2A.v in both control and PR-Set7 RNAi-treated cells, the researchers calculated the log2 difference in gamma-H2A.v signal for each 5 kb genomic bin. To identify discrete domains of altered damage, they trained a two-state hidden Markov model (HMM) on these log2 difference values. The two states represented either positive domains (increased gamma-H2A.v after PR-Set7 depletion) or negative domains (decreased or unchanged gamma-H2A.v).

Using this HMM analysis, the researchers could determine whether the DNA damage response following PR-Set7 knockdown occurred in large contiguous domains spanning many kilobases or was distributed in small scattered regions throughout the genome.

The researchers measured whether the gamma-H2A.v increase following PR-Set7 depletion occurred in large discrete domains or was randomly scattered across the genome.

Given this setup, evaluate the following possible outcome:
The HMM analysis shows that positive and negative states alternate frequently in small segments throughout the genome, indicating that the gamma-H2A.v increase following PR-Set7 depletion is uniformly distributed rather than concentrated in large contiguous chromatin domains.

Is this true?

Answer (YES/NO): NO